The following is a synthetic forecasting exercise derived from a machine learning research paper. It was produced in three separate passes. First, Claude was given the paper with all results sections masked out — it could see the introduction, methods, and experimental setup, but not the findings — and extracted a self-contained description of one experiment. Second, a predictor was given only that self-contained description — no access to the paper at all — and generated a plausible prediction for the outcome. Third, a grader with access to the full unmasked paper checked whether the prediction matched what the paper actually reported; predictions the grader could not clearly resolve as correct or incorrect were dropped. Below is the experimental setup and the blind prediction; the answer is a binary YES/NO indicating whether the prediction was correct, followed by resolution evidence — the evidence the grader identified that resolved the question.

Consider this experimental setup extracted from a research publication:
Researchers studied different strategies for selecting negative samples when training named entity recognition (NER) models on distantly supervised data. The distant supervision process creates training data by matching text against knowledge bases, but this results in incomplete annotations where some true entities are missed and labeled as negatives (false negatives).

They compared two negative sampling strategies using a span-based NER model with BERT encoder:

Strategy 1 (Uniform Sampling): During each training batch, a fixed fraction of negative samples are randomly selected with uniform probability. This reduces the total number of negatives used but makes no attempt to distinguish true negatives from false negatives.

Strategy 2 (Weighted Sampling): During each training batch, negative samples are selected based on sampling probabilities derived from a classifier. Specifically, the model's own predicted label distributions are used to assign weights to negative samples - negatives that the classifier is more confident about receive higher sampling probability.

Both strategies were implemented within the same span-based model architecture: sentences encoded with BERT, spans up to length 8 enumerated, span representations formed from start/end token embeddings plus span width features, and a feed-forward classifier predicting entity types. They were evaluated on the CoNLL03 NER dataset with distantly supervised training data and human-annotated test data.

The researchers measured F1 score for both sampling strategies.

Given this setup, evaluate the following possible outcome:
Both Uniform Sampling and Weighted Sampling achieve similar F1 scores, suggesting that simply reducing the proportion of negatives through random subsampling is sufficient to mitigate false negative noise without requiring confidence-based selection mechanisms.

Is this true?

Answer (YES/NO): YES